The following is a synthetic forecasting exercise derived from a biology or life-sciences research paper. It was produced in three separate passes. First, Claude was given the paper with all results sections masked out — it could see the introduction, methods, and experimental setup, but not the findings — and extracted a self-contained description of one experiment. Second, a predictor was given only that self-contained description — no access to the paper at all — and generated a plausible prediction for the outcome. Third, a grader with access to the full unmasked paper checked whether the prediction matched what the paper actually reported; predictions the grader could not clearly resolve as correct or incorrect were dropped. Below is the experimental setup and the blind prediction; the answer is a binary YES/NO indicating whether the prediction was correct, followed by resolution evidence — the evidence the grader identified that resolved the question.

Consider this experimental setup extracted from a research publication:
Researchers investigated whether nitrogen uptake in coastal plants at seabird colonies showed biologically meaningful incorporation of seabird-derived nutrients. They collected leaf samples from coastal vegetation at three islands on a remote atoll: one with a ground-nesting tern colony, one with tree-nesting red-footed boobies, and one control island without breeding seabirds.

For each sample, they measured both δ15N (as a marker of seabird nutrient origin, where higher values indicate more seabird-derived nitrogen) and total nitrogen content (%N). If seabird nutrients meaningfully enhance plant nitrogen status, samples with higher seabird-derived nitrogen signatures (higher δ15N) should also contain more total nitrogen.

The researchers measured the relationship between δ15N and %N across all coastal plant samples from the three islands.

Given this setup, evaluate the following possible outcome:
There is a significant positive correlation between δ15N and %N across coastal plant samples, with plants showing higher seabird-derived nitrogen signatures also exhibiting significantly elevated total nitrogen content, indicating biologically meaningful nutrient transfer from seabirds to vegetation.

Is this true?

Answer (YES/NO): YES